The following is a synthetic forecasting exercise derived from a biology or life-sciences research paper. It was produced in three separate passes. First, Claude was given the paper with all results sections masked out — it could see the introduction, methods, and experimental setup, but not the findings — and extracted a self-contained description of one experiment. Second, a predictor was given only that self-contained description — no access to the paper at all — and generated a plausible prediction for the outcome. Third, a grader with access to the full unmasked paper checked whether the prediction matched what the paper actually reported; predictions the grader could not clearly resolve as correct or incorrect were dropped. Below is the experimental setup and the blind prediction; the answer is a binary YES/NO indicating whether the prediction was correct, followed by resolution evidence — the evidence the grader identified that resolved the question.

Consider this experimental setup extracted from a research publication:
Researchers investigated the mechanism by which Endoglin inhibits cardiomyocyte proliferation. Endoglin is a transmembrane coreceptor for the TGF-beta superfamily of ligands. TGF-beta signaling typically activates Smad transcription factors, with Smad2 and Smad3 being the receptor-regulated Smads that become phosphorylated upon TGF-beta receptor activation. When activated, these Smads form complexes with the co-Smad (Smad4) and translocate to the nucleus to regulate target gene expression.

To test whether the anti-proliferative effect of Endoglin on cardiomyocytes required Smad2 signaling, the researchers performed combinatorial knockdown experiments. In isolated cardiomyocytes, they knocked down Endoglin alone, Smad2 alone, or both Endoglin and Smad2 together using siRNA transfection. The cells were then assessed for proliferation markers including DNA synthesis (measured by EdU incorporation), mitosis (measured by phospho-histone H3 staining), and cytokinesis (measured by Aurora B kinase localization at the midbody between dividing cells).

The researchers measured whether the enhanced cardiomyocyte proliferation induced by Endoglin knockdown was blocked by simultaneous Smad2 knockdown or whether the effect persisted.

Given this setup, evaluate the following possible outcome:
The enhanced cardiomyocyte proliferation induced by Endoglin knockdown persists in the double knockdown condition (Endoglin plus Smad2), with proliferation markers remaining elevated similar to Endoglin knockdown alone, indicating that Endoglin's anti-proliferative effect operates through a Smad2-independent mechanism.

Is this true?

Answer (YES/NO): NO